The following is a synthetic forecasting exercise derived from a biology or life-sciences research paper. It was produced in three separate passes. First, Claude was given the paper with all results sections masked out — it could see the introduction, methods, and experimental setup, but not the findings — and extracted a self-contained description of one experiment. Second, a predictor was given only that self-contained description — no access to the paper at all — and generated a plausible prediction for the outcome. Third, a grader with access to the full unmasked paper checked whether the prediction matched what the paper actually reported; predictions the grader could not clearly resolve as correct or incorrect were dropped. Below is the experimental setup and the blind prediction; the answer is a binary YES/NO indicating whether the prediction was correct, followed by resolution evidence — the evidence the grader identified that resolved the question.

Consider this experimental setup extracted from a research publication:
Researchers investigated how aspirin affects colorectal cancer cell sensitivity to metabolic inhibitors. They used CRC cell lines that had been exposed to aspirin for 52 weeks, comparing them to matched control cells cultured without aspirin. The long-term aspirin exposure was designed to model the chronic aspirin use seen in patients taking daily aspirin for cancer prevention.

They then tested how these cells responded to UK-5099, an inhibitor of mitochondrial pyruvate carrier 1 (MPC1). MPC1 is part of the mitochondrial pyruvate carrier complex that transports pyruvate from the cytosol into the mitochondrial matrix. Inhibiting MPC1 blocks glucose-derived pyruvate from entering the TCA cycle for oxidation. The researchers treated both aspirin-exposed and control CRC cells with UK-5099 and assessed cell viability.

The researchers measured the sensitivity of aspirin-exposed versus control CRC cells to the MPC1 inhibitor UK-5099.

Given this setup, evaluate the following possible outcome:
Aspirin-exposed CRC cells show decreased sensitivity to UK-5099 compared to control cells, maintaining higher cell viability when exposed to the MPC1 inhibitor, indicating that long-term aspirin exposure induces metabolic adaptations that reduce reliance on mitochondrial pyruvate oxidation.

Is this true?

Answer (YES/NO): NO